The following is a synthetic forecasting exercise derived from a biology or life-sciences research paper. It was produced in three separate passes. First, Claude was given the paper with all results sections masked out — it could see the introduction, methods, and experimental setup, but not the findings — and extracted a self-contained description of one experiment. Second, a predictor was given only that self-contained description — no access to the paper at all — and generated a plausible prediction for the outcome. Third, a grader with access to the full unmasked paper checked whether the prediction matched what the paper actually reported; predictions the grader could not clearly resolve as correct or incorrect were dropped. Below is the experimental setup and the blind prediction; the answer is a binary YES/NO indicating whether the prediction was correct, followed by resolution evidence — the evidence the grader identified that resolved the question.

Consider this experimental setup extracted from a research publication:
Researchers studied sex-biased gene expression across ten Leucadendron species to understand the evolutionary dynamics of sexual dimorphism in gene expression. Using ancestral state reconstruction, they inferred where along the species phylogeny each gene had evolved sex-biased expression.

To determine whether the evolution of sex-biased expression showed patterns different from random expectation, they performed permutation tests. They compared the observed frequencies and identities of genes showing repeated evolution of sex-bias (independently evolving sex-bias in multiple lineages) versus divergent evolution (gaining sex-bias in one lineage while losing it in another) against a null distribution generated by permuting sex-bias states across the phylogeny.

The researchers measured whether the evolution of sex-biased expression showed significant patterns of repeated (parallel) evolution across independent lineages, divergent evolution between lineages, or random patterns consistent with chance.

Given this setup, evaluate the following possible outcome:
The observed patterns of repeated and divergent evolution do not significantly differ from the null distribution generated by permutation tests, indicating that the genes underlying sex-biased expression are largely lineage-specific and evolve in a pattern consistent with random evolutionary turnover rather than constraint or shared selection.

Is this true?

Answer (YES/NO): NO